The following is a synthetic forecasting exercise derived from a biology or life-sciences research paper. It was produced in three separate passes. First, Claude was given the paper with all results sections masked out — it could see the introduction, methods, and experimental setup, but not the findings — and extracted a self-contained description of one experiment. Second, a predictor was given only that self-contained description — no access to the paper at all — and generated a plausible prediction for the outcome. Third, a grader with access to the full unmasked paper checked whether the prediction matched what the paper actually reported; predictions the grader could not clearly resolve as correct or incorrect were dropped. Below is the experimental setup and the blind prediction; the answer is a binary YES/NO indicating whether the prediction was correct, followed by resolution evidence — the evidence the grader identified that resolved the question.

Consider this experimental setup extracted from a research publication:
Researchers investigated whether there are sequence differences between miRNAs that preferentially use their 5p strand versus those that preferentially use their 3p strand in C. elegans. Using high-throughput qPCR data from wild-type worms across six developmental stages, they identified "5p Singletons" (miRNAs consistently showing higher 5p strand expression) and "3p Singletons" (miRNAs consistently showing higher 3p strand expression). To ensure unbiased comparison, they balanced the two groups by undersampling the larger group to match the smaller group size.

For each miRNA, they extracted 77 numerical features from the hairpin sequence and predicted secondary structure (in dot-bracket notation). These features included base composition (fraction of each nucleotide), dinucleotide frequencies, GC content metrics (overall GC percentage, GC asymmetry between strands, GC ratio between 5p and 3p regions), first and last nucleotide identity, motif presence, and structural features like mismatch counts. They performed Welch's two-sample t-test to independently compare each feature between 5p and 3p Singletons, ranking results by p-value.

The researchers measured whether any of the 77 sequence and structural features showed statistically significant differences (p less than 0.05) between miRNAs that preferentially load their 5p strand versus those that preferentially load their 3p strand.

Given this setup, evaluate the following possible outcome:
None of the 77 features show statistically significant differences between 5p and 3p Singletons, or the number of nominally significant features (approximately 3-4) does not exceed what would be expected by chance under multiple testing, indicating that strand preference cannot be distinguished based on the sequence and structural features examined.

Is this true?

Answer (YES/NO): NO